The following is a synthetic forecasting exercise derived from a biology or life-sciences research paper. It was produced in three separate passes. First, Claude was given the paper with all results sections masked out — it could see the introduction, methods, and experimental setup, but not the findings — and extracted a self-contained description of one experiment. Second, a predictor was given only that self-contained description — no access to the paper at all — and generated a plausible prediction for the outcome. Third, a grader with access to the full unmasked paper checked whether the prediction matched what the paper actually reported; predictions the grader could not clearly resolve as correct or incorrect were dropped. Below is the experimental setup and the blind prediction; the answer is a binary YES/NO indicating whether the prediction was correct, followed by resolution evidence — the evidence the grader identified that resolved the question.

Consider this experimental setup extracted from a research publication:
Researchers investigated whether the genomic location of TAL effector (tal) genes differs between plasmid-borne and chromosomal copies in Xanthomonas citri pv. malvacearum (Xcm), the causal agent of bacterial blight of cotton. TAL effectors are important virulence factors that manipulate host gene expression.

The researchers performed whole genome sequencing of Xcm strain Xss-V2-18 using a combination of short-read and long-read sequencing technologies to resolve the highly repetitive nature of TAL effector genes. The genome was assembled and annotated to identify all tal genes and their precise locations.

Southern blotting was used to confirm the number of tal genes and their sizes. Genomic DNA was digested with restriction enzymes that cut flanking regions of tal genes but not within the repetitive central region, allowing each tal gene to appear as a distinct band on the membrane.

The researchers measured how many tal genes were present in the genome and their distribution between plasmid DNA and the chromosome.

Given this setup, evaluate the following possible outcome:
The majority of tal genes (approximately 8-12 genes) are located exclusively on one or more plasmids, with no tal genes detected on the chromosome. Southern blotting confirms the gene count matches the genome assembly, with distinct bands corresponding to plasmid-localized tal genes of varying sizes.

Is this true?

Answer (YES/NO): NO